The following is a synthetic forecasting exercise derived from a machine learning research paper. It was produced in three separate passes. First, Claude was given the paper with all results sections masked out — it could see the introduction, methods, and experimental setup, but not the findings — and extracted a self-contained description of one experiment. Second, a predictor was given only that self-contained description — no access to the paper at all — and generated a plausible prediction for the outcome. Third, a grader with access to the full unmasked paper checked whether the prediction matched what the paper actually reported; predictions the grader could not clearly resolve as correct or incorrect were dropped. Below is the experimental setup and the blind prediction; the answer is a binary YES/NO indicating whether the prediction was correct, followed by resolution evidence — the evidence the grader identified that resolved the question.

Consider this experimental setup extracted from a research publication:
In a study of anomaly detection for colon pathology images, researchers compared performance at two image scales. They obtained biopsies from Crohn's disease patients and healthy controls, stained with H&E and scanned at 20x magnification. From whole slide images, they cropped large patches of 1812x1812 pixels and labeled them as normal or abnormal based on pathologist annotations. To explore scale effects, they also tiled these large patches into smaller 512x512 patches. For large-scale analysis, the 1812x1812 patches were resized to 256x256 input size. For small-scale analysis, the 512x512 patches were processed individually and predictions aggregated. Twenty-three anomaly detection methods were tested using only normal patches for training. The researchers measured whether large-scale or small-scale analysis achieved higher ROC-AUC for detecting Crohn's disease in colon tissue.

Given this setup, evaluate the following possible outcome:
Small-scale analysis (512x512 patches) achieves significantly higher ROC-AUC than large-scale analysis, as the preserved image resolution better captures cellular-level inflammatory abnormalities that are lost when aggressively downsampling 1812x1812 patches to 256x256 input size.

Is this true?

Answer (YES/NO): NO